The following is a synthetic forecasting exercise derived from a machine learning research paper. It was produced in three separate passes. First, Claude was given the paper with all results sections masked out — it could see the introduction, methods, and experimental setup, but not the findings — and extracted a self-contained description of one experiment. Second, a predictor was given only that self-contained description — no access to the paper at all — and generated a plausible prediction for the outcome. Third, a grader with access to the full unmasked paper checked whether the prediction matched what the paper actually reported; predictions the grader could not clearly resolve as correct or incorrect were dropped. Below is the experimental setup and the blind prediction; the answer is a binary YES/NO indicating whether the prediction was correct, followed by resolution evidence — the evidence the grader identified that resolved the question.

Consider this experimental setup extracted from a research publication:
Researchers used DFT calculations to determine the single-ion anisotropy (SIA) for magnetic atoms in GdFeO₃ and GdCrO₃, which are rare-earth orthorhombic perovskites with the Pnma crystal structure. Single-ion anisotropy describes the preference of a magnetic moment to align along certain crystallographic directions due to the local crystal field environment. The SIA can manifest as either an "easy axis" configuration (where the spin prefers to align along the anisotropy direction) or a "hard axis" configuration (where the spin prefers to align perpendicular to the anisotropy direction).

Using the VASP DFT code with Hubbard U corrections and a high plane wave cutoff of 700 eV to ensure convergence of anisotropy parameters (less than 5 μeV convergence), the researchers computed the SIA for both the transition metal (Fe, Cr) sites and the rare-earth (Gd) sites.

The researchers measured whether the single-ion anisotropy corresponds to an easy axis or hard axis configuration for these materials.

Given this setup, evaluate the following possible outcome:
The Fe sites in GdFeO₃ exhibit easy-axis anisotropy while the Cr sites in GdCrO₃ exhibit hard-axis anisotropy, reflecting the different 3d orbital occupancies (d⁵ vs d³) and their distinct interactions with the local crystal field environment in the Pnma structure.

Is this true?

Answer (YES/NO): NO